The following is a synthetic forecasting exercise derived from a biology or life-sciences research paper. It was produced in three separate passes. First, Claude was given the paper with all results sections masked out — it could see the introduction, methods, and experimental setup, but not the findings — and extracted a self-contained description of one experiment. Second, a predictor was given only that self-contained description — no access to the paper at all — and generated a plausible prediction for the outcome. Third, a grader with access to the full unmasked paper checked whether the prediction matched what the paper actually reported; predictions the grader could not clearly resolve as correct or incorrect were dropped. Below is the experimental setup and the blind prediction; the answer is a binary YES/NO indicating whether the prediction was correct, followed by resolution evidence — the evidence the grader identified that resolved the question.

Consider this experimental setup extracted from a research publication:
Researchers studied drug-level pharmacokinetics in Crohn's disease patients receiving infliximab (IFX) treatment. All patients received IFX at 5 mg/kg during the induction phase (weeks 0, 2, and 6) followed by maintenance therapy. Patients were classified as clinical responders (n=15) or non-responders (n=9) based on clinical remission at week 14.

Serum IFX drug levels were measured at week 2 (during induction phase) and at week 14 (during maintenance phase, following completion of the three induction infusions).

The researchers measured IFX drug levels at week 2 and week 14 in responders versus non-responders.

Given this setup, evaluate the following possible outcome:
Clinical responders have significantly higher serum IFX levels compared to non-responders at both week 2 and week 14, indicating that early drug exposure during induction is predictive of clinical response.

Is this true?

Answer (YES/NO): NO